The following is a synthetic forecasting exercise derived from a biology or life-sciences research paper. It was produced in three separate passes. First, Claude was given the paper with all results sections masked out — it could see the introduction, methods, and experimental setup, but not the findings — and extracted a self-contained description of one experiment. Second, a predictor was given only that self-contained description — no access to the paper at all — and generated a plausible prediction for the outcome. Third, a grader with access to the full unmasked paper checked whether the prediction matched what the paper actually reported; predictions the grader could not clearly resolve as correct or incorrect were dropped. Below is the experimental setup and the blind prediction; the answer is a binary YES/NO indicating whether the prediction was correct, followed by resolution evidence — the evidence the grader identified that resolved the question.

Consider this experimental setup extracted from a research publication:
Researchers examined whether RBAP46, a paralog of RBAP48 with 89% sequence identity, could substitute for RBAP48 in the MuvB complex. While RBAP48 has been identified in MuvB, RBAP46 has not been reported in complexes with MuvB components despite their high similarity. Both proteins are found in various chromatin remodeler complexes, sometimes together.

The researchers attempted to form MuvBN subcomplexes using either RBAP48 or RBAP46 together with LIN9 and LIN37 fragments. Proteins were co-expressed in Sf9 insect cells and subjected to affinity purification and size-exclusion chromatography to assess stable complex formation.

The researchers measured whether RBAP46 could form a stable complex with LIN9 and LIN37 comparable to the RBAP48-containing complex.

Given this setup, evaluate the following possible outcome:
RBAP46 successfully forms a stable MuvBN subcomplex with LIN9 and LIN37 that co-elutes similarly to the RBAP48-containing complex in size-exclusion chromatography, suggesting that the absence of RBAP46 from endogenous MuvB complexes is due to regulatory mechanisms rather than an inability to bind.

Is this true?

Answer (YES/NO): NO